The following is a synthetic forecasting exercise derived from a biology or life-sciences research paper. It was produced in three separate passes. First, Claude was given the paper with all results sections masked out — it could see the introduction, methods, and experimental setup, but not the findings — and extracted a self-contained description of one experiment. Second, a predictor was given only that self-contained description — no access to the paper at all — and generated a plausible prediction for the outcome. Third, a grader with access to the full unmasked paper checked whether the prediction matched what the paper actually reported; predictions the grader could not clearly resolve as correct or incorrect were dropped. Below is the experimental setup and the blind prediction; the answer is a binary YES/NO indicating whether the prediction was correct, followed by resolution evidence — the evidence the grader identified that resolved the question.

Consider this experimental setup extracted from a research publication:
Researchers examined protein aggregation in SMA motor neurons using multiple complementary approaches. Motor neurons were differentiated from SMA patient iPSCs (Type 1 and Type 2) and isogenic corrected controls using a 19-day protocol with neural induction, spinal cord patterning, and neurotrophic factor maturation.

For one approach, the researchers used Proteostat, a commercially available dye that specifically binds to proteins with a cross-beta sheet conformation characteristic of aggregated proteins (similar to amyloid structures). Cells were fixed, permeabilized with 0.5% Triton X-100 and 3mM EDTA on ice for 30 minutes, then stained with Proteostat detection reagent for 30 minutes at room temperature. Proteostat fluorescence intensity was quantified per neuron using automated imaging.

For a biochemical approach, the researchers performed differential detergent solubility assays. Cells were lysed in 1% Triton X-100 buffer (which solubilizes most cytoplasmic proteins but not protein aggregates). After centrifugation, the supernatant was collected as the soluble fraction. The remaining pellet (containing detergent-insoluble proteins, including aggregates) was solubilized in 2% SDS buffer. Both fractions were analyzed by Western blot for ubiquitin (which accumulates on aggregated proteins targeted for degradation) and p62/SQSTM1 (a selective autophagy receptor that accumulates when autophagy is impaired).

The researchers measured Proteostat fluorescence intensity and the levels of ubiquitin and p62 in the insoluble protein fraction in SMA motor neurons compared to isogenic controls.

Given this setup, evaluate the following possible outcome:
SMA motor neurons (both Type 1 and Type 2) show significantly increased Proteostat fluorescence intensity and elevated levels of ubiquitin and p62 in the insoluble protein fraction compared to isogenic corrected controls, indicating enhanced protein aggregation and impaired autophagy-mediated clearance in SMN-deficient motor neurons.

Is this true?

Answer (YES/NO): NO